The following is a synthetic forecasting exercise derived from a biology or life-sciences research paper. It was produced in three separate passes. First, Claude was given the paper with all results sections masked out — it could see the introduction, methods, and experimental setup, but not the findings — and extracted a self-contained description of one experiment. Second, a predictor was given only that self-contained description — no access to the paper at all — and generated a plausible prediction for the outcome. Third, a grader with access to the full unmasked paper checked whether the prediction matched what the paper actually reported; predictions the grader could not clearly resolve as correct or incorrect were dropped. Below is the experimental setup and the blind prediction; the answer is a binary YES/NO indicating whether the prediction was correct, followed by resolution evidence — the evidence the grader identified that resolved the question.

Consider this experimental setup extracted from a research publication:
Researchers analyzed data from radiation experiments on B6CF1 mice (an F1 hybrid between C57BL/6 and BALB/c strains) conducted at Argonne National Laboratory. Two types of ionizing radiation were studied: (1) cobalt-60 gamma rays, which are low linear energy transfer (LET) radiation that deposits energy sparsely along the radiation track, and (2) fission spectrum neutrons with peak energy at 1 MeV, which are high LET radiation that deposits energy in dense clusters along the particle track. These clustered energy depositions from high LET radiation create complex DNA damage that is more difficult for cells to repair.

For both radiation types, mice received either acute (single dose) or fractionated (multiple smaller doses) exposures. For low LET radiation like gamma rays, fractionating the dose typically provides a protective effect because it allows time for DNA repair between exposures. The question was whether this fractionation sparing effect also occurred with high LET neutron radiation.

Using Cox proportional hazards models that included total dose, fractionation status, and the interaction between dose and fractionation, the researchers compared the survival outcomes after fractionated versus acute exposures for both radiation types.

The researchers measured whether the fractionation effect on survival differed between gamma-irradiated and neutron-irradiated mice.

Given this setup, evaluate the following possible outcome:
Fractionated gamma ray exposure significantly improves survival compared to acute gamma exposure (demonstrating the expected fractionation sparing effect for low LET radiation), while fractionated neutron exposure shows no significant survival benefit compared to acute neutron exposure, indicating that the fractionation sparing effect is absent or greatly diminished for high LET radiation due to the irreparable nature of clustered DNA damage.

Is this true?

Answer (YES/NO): NO